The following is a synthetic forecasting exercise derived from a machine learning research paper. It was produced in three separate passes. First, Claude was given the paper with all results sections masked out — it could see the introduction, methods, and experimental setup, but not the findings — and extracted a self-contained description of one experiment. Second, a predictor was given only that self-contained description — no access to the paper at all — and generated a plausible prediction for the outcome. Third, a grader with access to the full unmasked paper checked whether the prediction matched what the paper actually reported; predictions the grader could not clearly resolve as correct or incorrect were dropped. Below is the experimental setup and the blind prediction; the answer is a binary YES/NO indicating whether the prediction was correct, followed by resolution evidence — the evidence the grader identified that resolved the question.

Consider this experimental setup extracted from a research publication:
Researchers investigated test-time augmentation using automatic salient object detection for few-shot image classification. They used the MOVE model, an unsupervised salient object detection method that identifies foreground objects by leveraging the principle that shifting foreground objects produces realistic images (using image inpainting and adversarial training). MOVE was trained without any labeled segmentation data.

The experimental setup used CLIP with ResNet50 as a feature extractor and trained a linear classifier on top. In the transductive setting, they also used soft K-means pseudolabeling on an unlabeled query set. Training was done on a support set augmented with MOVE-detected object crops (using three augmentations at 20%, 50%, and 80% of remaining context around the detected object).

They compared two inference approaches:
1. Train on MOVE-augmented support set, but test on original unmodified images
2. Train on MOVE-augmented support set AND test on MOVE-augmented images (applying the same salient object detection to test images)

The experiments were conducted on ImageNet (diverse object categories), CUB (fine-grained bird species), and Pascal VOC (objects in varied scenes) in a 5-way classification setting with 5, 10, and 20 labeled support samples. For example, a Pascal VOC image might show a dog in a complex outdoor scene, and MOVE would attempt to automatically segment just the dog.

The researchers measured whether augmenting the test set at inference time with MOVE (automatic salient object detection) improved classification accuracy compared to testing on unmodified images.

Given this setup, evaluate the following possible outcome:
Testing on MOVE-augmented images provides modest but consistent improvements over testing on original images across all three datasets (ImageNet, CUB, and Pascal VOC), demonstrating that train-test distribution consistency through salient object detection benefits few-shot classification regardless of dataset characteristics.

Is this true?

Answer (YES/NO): YES